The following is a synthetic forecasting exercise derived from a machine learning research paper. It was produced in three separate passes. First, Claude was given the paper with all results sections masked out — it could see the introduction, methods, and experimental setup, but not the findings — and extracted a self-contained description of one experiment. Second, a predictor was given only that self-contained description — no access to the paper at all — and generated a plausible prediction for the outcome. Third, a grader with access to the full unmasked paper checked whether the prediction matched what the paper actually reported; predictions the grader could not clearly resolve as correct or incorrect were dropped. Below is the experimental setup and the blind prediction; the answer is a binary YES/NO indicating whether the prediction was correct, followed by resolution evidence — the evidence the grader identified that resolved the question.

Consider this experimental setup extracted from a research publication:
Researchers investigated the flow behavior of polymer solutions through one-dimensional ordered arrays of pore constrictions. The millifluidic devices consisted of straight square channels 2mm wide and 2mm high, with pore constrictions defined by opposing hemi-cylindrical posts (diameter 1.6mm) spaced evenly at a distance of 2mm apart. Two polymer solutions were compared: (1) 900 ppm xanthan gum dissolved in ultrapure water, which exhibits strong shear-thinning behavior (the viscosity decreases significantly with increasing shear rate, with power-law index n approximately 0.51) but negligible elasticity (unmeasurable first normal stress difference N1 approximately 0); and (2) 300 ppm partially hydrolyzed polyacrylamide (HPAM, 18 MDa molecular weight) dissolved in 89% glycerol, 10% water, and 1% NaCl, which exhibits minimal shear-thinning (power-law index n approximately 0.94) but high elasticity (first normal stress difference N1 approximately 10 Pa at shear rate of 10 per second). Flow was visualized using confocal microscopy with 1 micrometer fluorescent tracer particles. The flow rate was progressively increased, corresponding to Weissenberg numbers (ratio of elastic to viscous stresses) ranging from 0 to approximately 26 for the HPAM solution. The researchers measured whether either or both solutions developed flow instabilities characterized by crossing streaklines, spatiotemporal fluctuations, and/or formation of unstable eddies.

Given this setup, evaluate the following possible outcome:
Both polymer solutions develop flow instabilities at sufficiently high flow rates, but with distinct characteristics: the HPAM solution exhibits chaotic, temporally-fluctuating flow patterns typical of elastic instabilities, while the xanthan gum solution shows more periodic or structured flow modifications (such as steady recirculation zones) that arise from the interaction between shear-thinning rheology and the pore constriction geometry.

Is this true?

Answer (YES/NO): NO